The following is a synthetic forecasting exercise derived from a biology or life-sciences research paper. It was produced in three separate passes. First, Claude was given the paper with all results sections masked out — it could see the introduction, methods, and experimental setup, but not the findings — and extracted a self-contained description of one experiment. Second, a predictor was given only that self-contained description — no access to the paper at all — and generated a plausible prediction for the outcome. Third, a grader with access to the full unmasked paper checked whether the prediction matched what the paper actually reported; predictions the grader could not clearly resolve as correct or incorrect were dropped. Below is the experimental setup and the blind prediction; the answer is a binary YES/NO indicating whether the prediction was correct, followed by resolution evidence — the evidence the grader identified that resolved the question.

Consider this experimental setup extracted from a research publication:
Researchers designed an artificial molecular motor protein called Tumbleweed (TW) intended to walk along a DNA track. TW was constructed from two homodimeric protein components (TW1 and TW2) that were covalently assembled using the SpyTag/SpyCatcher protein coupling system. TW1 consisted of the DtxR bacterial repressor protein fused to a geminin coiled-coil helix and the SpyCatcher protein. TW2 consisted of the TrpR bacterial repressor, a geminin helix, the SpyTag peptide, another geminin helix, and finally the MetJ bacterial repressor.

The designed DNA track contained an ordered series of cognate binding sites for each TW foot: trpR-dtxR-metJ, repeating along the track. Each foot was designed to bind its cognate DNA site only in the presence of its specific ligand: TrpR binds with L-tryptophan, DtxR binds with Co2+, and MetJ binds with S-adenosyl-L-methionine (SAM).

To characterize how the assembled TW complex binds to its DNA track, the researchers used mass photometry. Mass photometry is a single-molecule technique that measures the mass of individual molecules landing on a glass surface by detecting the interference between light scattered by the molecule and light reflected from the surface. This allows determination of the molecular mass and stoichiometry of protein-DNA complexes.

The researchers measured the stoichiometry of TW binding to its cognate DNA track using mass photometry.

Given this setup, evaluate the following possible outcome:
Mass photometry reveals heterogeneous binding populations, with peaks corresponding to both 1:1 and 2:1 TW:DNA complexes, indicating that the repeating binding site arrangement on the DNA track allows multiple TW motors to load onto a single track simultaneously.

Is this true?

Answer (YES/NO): NO